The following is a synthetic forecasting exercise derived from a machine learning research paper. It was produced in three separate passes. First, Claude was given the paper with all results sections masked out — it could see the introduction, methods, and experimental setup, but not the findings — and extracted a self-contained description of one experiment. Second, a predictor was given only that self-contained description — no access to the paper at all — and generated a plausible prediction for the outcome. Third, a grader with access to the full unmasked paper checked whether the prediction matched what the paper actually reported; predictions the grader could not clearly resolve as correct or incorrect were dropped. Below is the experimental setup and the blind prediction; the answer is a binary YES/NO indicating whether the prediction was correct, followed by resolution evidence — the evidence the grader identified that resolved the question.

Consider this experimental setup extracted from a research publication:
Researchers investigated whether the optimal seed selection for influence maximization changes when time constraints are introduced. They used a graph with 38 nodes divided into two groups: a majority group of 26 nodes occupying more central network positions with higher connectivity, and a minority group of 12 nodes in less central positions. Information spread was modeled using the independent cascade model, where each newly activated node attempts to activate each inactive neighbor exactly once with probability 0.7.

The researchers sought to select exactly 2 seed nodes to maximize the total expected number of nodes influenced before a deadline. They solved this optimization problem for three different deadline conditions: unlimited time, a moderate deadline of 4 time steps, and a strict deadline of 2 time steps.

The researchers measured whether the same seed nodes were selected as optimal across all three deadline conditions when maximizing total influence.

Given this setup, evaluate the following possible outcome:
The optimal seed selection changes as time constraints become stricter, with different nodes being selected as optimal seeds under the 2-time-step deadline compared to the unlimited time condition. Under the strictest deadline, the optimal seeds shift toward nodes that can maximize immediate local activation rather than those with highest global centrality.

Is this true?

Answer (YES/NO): NO